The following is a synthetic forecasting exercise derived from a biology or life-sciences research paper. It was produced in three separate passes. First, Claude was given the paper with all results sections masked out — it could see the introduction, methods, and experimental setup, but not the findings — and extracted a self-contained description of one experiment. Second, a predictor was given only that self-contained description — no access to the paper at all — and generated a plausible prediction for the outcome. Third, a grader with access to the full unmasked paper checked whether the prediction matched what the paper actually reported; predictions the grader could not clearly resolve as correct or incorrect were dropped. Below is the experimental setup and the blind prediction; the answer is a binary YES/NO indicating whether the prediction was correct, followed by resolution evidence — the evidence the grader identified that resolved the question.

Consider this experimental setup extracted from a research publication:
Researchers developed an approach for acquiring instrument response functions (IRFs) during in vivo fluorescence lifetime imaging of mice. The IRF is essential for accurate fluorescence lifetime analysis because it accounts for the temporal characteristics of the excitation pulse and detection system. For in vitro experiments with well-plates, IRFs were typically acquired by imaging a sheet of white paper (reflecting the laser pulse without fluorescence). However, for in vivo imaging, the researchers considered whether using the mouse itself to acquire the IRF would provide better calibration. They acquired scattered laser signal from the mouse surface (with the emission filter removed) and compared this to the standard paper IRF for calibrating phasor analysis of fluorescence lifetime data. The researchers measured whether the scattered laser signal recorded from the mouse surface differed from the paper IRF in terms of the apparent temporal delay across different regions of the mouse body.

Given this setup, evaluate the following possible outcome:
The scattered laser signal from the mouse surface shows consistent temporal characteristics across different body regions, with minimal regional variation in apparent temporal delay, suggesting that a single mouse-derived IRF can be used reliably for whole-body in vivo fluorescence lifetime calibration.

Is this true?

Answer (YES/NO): NO